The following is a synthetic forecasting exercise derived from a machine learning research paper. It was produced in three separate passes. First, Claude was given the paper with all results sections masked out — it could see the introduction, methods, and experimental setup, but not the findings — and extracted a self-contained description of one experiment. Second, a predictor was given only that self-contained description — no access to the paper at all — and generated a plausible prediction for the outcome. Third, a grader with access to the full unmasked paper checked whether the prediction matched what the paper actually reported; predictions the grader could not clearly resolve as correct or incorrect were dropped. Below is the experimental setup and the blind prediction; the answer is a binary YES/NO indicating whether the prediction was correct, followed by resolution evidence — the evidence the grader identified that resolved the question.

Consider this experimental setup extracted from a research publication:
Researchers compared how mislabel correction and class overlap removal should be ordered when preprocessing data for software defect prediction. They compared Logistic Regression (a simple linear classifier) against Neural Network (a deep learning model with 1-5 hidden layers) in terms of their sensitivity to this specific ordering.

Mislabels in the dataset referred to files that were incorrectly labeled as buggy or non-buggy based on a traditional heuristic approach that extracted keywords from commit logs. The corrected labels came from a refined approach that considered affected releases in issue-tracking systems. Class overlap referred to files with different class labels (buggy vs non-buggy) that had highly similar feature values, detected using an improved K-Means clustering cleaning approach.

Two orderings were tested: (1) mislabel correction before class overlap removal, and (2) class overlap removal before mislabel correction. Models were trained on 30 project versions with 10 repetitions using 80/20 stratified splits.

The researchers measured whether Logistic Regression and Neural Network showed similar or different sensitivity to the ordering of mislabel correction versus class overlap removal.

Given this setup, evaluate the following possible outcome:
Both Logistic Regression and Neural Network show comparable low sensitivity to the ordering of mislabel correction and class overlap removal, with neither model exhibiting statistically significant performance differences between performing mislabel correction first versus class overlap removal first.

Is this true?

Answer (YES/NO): NO